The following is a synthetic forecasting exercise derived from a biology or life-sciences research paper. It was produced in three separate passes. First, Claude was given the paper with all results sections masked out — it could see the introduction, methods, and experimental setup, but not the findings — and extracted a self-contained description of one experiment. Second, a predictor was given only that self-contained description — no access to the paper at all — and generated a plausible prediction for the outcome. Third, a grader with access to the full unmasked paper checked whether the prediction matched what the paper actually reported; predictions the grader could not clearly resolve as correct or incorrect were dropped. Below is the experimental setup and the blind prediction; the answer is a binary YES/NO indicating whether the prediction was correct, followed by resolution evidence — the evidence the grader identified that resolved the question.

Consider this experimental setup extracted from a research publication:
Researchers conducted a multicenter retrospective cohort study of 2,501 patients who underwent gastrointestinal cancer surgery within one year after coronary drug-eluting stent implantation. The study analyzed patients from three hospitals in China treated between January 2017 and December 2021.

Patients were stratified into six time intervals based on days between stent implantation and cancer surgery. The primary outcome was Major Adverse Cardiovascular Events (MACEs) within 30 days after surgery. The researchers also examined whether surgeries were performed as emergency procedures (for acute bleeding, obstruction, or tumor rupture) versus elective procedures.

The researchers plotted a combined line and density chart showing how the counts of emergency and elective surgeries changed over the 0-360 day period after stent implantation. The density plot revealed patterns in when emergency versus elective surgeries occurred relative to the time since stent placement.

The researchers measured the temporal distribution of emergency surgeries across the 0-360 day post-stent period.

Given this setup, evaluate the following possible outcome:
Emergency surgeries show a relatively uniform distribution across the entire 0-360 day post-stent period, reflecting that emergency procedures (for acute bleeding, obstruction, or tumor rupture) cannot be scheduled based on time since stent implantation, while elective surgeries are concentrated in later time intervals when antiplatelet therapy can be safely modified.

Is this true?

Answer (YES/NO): NO